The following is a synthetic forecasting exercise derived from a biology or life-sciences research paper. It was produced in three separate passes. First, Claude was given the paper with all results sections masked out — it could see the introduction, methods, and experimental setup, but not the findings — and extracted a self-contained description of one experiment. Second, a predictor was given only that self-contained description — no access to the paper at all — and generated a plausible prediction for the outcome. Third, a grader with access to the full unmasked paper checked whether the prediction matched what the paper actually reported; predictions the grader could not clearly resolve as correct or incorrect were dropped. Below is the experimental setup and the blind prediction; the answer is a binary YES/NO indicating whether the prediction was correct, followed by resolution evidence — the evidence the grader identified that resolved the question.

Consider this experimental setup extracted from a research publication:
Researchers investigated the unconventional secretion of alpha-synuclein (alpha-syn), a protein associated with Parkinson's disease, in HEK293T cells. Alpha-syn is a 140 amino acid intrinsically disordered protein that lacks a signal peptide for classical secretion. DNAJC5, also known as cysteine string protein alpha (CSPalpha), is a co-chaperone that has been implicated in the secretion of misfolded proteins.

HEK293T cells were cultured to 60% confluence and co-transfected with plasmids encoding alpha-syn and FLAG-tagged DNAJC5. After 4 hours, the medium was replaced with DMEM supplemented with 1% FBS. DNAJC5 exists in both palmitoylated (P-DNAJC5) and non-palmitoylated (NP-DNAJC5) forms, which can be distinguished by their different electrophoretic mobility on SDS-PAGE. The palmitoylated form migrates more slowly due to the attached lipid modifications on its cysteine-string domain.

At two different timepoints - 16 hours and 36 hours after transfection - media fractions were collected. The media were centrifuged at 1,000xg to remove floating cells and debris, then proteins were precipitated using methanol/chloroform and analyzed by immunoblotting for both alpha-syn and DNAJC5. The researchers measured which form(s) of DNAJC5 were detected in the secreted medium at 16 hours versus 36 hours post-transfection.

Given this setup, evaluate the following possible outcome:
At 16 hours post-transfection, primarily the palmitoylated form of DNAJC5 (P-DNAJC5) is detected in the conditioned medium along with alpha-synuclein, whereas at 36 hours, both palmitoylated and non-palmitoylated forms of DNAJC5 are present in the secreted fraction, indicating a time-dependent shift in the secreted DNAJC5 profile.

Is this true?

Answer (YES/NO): YES